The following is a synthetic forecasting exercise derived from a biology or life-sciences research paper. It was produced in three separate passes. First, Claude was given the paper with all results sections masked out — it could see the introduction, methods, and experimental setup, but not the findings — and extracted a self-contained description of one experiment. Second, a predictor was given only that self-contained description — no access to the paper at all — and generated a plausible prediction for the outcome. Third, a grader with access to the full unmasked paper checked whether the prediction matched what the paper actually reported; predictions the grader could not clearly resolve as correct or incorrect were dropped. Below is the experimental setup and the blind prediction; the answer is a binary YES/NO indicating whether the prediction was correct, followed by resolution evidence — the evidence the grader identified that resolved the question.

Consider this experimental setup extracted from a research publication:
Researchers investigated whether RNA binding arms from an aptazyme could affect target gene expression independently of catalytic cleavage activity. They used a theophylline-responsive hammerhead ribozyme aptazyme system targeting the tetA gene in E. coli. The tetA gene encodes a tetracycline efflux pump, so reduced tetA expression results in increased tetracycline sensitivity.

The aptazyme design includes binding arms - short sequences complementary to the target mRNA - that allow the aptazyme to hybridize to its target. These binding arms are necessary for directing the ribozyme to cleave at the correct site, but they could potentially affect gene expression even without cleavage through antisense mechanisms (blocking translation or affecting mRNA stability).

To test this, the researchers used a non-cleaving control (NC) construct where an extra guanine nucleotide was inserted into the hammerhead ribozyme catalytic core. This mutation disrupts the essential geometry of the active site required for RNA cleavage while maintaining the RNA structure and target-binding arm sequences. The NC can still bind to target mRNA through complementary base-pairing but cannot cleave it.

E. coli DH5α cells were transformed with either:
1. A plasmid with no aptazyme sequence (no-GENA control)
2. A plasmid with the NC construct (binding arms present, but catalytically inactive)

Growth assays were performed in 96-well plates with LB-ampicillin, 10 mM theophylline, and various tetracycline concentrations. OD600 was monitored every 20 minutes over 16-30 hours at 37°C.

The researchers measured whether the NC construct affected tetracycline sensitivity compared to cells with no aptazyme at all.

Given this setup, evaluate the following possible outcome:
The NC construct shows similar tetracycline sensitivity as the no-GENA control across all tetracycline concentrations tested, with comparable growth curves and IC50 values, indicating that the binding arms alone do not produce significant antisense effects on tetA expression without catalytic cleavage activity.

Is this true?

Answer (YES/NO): NO